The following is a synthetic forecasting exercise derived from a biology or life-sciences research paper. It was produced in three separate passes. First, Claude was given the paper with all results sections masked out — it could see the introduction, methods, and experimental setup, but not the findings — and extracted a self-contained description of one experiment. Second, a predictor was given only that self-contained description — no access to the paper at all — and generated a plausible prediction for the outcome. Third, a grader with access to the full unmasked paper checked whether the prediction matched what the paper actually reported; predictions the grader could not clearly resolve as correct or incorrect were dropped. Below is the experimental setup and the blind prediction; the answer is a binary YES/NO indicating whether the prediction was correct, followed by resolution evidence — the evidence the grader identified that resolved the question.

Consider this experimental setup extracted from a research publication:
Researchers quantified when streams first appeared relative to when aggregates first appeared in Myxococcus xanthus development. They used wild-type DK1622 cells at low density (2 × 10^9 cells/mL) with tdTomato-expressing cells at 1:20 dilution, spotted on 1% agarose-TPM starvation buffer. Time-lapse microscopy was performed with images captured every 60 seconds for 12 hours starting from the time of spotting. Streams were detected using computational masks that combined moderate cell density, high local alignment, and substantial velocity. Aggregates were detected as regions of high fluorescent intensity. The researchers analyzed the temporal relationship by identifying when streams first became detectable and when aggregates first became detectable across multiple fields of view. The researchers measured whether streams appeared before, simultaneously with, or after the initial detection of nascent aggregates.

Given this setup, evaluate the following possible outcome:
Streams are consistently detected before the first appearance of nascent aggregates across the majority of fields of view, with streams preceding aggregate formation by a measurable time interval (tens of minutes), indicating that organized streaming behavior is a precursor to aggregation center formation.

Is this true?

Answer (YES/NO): NO